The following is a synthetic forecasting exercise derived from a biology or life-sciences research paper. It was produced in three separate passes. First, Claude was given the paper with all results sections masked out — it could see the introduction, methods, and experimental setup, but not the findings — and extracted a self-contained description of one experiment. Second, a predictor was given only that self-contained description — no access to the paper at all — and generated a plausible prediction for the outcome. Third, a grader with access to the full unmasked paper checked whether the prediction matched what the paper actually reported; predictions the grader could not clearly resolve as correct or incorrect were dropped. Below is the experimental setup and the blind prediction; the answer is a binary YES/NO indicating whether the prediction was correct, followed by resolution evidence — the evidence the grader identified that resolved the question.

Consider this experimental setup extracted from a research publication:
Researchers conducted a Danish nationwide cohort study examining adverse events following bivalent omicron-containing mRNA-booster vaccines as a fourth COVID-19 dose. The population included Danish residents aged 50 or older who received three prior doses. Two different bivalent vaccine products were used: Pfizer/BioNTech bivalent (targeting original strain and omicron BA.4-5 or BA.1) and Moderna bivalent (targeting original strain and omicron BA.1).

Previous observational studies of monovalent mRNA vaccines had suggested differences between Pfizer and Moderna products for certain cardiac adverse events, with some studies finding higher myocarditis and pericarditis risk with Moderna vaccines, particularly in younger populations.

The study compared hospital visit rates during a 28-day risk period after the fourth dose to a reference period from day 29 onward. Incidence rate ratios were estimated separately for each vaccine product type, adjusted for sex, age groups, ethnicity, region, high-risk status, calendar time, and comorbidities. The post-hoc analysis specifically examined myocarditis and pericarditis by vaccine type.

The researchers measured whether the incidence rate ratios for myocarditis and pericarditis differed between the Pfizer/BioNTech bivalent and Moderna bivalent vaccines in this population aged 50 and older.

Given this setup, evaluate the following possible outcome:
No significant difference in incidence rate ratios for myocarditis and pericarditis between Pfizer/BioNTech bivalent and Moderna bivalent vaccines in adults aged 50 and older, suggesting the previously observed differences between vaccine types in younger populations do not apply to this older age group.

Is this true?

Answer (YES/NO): YES